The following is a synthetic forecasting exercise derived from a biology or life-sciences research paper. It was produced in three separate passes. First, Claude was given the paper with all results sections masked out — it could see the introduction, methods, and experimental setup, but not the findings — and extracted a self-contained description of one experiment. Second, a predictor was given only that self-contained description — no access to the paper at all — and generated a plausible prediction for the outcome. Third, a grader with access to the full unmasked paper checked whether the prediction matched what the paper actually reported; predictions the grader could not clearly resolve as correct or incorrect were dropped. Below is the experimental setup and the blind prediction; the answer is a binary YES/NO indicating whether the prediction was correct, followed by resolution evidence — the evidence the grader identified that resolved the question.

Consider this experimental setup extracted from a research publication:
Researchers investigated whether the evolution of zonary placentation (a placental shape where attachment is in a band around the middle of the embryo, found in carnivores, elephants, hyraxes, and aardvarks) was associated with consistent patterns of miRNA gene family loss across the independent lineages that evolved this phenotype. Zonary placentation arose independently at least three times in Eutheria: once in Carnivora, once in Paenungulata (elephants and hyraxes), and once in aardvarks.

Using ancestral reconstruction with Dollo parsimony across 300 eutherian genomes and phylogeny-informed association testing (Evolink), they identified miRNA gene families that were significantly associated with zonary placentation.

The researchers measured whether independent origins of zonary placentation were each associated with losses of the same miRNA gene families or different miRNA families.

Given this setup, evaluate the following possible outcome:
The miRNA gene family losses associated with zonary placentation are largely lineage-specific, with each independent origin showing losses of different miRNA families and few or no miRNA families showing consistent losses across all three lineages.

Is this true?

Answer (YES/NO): NO